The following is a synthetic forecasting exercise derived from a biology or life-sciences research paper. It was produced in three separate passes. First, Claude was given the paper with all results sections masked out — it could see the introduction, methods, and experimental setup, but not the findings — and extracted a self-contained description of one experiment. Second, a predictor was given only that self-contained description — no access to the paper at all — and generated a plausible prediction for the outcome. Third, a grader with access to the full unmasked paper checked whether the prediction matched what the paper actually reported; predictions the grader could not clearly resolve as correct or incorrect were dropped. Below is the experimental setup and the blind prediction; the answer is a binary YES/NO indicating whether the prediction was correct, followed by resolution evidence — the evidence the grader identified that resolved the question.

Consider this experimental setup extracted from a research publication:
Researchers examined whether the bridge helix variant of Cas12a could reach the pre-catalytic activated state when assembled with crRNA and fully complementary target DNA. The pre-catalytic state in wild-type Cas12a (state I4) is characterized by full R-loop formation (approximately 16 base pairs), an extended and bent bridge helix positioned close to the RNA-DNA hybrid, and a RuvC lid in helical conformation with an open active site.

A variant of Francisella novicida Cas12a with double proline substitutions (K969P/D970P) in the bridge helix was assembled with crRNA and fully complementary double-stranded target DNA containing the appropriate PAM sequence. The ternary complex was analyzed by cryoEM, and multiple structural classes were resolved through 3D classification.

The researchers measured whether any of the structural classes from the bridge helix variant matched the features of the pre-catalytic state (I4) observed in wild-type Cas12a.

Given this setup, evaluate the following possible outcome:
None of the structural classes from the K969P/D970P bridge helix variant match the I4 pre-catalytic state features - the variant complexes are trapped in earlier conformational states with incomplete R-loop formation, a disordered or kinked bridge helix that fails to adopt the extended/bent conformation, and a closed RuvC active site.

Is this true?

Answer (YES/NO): YES